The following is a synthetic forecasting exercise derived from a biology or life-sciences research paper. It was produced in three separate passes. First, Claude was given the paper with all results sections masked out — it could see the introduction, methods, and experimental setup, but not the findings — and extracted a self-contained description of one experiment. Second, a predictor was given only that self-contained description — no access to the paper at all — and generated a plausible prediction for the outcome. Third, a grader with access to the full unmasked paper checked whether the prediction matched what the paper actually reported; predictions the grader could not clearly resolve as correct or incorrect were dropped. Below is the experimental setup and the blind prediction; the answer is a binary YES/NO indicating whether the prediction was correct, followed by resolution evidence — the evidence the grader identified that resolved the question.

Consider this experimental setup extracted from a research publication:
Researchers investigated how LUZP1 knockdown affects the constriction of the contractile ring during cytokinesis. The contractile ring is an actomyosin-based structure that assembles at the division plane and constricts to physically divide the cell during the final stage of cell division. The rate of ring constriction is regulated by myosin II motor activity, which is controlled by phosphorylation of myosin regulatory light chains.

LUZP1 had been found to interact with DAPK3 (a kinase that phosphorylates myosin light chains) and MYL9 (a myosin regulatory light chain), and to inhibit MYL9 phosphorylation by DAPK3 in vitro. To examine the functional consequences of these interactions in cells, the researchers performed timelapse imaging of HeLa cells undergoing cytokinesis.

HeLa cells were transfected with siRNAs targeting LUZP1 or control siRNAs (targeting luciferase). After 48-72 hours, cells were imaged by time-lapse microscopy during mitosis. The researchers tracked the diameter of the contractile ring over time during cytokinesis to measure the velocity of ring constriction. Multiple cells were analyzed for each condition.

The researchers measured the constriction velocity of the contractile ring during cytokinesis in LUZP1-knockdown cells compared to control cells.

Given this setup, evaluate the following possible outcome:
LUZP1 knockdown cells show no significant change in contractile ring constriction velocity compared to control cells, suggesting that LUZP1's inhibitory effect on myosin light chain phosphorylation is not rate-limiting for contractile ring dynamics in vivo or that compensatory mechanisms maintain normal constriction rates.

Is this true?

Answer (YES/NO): NO